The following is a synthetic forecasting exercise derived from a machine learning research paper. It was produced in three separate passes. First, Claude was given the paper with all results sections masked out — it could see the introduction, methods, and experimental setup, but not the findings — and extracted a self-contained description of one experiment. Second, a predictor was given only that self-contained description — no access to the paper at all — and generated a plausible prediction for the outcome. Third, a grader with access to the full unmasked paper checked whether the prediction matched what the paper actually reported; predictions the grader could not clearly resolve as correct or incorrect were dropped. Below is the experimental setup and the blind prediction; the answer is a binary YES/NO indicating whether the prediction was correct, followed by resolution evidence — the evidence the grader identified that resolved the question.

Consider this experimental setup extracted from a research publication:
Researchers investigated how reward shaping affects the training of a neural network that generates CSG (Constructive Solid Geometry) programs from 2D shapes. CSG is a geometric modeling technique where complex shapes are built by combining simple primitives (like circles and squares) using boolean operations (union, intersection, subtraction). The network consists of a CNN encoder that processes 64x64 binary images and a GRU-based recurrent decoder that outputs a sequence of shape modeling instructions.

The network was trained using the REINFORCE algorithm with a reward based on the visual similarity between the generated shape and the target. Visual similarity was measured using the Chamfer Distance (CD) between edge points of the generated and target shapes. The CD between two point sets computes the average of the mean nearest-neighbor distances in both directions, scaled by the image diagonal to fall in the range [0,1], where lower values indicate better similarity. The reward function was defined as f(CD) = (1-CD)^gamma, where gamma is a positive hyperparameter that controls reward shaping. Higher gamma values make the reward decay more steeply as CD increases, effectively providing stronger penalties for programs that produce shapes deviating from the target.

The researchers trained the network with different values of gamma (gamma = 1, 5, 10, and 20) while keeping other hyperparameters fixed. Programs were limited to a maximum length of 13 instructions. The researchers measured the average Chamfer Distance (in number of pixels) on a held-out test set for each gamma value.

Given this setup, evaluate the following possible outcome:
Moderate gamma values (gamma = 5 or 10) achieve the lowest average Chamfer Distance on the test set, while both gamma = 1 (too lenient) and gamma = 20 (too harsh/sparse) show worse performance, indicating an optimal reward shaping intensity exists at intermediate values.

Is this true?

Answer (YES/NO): NO